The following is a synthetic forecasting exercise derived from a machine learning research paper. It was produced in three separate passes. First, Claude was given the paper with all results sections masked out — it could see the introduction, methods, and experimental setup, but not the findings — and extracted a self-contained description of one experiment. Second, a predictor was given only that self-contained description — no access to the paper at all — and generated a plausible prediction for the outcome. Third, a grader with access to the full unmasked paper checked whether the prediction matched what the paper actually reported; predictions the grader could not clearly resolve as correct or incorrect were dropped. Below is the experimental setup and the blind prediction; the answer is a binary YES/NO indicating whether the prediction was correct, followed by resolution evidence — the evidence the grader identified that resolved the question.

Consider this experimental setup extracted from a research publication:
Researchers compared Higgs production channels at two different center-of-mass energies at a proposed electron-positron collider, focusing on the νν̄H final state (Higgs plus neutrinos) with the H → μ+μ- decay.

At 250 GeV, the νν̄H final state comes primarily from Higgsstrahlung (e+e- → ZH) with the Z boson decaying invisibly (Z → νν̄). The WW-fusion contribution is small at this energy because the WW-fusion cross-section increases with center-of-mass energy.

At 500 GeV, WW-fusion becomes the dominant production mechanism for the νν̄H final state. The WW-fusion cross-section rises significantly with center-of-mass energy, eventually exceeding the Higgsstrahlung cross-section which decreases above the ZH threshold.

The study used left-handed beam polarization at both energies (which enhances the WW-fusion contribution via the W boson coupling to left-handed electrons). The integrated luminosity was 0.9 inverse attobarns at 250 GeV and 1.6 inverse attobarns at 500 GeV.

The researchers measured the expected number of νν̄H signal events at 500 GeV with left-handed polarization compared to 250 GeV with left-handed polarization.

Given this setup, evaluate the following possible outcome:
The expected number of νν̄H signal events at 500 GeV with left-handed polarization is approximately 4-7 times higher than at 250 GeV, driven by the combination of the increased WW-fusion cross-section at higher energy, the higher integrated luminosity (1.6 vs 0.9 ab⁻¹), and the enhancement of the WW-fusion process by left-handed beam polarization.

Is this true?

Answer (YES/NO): NO